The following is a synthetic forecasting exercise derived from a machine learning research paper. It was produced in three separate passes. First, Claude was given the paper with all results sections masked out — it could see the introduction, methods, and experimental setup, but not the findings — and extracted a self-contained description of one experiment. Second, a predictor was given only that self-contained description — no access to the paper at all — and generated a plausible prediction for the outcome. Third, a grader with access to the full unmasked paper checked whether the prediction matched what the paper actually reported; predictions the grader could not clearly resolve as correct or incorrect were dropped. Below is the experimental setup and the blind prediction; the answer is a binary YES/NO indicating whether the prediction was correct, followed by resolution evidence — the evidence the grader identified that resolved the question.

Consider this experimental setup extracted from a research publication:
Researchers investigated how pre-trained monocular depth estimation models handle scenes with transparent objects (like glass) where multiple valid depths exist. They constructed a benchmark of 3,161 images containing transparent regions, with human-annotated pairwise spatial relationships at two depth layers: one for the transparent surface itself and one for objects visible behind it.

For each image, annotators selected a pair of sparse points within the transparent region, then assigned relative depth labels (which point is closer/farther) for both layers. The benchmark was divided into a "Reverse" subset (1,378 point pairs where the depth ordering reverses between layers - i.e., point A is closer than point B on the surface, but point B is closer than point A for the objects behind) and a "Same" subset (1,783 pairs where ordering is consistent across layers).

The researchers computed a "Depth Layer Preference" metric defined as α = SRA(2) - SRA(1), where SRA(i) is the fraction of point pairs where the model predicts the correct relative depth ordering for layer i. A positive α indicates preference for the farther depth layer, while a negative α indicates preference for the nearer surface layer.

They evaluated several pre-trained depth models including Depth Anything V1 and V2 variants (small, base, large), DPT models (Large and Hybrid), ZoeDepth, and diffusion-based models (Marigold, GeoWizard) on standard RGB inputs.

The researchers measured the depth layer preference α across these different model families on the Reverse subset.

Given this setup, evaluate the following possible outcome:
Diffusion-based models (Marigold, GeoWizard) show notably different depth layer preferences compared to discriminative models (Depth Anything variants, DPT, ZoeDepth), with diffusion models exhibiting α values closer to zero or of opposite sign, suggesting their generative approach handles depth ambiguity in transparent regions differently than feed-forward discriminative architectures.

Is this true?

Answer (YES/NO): NO